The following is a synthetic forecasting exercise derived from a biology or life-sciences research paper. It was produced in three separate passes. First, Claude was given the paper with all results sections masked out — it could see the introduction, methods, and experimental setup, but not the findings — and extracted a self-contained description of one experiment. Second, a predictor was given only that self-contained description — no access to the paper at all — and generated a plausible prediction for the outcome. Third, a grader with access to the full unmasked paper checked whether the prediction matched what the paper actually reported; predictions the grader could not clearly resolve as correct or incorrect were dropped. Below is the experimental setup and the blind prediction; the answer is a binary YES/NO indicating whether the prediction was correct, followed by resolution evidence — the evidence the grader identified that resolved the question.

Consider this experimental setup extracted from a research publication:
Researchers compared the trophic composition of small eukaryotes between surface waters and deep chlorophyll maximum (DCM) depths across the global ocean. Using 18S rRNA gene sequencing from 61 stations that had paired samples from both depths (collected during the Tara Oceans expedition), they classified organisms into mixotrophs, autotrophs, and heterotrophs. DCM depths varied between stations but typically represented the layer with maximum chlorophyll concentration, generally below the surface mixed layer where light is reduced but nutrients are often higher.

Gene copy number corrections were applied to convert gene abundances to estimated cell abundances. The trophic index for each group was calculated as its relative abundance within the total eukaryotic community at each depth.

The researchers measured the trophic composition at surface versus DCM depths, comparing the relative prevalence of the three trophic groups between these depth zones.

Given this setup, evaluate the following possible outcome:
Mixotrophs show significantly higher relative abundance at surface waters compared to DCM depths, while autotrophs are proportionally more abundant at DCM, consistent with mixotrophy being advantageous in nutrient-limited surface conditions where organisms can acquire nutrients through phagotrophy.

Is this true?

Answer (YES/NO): NO